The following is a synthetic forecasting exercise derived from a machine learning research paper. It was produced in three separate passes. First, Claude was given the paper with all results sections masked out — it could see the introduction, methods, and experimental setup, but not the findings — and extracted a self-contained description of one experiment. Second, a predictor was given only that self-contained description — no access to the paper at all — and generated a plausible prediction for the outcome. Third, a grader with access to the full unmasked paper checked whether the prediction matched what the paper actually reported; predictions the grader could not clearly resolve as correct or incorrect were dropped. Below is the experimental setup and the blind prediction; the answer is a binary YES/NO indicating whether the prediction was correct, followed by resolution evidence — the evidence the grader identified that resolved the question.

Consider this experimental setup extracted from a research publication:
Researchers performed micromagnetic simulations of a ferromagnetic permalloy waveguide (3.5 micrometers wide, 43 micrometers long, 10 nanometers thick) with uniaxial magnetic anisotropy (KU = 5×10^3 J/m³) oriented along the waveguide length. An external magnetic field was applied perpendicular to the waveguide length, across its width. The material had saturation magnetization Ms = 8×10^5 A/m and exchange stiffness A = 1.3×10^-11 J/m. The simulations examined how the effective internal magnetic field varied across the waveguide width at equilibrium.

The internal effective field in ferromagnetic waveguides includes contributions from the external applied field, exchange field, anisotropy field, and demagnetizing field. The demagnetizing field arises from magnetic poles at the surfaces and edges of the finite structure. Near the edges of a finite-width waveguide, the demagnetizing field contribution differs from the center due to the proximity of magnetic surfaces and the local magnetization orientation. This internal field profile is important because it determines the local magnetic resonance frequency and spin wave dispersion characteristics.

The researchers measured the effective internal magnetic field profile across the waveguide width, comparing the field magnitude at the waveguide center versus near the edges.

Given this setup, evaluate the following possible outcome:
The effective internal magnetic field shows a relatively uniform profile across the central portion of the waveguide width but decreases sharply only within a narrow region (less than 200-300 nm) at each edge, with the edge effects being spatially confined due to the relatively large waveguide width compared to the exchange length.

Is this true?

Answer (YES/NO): YES